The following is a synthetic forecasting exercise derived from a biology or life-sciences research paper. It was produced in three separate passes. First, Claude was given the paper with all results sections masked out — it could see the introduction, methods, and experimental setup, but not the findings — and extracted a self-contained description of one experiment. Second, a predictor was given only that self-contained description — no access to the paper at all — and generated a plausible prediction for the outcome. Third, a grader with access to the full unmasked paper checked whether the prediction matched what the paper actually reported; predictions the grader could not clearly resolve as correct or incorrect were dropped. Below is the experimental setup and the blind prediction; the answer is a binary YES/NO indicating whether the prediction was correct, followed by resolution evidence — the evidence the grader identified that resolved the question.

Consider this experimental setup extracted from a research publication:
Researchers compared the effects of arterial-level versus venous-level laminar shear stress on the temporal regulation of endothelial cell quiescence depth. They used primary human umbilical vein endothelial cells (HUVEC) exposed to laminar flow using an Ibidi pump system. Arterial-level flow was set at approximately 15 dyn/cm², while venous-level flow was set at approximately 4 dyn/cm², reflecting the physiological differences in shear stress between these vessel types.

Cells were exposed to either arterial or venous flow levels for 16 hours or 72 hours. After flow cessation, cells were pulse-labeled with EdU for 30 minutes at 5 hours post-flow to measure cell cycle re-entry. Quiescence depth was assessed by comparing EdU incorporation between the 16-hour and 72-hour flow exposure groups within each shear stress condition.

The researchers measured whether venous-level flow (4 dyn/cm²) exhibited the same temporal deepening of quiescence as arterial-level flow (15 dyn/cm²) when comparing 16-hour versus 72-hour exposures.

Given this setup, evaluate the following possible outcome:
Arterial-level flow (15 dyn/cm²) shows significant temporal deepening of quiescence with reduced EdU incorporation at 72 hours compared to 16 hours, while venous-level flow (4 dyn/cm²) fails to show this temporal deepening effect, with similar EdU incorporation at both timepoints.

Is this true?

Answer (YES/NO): NO